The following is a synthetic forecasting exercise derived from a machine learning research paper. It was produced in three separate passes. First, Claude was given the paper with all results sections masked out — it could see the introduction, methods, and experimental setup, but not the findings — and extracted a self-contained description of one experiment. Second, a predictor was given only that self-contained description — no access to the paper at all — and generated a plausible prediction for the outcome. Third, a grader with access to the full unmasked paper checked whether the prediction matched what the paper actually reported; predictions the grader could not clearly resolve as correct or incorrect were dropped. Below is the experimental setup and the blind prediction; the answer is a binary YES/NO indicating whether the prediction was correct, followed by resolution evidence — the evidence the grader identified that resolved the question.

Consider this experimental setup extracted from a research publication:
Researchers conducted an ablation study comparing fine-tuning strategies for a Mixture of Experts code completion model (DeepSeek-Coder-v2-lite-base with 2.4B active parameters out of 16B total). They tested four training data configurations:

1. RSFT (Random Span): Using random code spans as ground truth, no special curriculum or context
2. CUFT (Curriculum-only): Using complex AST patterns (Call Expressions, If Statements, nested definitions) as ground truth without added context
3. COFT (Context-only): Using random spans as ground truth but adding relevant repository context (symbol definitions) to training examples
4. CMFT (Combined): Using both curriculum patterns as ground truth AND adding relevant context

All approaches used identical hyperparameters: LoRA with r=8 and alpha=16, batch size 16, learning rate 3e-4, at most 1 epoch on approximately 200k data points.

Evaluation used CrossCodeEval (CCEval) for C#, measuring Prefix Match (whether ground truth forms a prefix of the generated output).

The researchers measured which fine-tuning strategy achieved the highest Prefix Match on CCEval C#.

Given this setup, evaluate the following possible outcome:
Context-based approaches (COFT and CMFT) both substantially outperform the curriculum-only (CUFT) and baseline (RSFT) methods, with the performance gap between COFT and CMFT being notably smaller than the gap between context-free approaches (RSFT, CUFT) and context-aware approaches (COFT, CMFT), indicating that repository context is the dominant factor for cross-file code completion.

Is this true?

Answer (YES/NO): NO